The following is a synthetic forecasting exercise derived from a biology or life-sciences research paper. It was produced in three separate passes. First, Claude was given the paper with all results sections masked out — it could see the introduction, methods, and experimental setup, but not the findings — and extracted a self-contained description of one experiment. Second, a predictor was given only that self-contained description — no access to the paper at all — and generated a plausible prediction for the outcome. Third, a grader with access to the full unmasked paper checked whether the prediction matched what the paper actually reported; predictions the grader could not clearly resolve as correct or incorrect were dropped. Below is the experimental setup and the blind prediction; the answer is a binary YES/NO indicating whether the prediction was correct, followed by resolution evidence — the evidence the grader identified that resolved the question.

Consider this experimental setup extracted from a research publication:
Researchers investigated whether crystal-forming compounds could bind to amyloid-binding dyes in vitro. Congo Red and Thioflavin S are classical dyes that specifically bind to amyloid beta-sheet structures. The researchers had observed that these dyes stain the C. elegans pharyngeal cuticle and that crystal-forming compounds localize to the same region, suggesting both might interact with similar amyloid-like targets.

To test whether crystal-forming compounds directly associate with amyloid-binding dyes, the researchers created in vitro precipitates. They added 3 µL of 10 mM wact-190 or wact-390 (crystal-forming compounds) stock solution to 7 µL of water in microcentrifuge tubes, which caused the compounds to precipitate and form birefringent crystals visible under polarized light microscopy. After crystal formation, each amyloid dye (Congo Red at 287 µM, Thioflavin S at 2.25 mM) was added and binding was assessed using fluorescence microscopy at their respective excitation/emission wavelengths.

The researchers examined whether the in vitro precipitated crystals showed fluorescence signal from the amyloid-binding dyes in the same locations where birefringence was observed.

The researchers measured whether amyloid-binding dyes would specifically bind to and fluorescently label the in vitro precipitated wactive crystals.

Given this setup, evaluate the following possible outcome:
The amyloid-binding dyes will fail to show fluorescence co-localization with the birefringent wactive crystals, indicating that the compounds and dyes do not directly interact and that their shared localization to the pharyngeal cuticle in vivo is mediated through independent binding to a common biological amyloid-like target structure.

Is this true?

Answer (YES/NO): YES